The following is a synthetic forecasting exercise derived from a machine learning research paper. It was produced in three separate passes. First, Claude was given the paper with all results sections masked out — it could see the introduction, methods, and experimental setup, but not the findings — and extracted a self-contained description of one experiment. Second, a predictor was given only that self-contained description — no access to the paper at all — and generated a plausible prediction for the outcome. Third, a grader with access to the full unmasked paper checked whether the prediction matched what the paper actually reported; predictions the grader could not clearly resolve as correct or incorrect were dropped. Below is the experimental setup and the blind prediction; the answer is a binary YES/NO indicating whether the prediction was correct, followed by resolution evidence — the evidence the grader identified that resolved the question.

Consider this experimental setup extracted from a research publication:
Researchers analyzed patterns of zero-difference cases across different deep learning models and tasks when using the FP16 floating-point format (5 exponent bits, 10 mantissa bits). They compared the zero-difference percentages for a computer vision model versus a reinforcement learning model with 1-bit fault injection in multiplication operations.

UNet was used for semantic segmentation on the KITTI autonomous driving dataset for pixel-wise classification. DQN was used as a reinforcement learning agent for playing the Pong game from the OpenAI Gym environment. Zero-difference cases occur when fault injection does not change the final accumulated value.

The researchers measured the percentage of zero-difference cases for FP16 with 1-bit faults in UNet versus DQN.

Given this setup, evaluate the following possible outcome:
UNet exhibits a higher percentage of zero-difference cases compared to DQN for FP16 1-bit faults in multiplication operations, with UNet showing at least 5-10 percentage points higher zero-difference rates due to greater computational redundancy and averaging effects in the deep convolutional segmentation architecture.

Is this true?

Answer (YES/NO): YES